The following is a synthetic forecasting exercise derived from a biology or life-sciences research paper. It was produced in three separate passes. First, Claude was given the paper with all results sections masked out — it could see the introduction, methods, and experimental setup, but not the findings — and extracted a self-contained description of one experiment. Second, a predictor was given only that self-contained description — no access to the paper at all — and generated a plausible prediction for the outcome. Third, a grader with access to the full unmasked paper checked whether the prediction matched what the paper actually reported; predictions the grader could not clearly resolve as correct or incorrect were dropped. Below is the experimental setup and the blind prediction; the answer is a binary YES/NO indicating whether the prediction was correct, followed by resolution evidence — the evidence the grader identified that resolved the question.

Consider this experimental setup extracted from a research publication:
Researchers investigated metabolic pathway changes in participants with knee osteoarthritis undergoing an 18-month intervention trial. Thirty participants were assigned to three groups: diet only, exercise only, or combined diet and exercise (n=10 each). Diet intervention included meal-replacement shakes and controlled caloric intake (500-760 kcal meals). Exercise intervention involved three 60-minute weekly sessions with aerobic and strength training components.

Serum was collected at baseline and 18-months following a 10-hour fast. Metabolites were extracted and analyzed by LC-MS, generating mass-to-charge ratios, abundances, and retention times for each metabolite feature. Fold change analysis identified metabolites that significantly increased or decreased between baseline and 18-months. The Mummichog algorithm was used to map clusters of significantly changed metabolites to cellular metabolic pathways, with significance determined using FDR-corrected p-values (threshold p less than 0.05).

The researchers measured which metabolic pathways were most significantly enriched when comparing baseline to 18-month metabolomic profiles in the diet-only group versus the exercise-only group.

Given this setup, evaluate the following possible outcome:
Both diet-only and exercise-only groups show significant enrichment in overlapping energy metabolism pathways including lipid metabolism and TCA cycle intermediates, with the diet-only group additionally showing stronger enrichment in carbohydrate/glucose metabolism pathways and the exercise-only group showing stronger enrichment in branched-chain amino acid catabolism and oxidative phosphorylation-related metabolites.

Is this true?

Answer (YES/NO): NO